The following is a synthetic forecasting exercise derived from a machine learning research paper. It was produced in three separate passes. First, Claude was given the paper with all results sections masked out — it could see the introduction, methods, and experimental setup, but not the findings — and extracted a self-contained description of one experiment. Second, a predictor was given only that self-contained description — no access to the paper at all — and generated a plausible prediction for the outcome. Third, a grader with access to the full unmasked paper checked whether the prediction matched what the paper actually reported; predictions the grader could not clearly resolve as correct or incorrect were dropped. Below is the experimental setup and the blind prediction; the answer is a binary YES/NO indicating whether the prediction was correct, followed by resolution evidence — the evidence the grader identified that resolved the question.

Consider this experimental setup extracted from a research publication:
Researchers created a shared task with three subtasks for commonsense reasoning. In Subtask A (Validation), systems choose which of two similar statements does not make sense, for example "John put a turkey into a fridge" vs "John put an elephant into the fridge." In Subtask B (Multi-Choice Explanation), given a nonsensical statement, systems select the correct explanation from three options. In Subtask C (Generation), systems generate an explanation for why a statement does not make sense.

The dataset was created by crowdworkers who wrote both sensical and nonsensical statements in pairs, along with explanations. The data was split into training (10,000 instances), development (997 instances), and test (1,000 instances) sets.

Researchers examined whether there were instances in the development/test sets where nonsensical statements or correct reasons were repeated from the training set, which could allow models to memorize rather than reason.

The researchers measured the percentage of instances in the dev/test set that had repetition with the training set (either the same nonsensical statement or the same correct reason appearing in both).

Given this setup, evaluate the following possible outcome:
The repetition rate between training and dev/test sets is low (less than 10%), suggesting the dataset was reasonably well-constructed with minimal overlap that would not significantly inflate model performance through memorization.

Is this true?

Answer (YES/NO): YES